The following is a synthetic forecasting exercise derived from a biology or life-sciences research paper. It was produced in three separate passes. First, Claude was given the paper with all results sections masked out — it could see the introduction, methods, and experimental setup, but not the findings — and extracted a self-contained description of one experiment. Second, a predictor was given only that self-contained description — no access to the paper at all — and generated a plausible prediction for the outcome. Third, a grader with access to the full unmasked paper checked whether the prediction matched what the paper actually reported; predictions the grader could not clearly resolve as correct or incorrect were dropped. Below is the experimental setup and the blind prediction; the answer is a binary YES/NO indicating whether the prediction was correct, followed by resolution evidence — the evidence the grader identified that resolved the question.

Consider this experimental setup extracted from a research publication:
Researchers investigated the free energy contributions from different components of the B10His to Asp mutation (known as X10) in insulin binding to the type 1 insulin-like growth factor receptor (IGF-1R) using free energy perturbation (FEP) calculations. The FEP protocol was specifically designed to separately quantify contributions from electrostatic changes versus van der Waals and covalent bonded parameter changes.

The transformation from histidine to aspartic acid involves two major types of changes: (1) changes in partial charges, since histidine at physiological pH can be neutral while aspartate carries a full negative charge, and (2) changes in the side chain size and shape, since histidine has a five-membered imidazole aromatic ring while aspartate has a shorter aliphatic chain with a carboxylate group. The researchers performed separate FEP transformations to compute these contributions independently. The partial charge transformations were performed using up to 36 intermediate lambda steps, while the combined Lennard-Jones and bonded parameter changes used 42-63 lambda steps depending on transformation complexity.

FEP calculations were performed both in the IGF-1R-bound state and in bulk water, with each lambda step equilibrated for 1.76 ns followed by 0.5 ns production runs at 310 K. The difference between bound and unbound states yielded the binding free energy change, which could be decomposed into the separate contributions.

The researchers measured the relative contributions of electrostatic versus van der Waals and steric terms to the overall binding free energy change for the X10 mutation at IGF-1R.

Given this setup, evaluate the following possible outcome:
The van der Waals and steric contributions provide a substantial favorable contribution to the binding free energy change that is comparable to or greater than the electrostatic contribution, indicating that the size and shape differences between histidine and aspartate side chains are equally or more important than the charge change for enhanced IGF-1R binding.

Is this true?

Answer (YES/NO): NO